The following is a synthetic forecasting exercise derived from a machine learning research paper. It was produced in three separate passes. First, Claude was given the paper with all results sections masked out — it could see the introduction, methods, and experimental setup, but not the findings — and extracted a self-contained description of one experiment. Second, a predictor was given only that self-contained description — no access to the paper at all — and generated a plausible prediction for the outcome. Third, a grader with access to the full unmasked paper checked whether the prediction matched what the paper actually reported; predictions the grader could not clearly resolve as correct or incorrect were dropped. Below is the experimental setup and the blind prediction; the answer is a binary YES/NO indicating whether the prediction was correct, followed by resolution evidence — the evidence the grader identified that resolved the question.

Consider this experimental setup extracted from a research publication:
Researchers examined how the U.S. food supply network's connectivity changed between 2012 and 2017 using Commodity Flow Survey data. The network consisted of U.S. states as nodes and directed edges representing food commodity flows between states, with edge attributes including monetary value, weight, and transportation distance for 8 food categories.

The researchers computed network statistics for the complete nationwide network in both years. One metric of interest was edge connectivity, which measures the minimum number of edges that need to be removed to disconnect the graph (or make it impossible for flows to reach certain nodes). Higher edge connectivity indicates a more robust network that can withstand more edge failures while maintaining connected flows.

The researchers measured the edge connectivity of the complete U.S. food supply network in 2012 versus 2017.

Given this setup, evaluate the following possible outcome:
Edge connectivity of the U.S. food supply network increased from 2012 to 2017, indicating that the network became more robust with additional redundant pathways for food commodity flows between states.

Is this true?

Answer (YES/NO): NO